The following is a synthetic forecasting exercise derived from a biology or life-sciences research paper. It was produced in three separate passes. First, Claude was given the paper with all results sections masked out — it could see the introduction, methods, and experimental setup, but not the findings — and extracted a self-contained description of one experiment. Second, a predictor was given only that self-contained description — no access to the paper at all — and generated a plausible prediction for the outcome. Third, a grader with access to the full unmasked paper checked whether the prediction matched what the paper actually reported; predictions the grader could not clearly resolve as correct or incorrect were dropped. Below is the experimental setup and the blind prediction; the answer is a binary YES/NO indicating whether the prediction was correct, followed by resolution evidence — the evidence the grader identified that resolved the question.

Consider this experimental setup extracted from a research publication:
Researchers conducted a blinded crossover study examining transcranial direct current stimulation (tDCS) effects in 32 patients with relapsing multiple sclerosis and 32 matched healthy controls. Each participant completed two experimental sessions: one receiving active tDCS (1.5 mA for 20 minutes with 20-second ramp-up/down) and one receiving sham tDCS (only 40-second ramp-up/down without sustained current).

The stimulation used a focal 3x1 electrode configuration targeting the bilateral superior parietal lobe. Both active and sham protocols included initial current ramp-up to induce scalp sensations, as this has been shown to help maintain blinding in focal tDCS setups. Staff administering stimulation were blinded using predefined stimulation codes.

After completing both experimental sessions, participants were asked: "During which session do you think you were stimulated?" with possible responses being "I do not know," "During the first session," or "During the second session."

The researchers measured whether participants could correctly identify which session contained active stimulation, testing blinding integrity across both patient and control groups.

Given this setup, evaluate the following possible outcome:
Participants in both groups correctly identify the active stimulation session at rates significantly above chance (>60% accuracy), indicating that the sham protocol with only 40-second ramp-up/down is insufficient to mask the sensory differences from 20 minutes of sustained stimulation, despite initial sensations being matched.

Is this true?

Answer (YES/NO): NO